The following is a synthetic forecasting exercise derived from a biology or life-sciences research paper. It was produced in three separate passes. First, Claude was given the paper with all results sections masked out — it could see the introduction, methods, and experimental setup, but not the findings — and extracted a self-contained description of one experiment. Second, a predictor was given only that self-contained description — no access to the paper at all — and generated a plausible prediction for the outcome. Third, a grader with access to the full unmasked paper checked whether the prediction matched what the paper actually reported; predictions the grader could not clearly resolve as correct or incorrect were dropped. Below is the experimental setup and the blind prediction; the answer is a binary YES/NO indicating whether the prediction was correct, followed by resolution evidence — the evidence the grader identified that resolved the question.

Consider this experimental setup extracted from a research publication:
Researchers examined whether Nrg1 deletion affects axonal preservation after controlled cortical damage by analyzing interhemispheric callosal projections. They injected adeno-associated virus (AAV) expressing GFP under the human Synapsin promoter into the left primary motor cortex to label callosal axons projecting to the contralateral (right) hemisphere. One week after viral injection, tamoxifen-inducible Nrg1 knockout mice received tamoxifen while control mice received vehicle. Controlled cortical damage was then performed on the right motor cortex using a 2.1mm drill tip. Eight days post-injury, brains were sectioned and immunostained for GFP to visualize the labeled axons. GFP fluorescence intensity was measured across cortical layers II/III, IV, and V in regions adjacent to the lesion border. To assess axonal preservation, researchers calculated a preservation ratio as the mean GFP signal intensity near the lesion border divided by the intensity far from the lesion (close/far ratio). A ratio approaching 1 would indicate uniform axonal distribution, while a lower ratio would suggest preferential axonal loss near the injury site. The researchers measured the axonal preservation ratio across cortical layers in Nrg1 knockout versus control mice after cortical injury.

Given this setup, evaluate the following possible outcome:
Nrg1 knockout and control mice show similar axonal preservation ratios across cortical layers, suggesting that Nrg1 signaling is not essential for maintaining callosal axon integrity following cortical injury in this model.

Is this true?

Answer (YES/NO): NO